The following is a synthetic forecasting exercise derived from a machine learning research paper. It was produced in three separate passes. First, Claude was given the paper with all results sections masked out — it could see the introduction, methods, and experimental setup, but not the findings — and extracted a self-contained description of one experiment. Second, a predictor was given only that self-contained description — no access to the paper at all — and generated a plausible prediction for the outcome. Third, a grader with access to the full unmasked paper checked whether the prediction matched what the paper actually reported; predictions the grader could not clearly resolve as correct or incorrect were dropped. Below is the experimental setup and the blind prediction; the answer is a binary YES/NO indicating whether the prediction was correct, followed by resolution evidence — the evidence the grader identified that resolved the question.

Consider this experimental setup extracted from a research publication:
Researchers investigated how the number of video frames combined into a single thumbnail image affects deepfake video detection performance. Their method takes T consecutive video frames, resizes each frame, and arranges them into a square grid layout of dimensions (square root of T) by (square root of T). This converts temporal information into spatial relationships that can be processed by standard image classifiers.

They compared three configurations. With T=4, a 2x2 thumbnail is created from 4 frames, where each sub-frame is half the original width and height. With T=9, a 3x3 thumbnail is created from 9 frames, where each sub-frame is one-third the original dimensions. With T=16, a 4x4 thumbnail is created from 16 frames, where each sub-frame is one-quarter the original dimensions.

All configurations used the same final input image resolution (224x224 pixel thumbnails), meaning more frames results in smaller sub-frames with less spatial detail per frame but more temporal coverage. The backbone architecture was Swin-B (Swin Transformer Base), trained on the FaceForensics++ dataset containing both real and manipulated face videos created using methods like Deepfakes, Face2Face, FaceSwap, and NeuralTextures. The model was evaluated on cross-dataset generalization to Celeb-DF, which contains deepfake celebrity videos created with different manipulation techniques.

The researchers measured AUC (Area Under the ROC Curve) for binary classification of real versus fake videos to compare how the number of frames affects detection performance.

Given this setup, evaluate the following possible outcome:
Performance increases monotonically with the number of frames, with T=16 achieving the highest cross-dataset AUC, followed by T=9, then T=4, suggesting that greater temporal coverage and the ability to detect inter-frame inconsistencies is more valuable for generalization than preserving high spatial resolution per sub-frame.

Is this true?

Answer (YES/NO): NO